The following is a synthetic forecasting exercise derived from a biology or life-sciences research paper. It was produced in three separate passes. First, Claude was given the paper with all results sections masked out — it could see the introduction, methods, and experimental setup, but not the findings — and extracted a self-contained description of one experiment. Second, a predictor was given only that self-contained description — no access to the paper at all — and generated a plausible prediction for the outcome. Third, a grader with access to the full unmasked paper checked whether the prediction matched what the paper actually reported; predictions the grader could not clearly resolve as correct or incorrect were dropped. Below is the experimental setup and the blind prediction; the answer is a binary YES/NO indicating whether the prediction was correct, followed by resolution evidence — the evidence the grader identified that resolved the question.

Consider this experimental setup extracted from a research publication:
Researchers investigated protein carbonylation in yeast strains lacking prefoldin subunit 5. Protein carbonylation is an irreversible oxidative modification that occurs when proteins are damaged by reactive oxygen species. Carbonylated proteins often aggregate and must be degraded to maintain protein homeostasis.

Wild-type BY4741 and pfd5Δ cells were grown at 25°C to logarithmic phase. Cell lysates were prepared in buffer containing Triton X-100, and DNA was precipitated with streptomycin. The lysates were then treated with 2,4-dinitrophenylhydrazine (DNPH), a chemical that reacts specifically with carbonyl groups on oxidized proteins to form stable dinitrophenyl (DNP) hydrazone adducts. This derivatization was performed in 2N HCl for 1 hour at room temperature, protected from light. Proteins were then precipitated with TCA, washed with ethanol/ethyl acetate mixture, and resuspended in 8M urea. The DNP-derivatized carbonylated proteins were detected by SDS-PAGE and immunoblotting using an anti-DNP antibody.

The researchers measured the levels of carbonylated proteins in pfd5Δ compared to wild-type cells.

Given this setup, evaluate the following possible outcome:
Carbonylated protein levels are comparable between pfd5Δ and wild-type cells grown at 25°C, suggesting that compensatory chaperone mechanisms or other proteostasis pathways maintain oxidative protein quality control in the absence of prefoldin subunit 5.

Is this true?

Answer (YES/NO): YES